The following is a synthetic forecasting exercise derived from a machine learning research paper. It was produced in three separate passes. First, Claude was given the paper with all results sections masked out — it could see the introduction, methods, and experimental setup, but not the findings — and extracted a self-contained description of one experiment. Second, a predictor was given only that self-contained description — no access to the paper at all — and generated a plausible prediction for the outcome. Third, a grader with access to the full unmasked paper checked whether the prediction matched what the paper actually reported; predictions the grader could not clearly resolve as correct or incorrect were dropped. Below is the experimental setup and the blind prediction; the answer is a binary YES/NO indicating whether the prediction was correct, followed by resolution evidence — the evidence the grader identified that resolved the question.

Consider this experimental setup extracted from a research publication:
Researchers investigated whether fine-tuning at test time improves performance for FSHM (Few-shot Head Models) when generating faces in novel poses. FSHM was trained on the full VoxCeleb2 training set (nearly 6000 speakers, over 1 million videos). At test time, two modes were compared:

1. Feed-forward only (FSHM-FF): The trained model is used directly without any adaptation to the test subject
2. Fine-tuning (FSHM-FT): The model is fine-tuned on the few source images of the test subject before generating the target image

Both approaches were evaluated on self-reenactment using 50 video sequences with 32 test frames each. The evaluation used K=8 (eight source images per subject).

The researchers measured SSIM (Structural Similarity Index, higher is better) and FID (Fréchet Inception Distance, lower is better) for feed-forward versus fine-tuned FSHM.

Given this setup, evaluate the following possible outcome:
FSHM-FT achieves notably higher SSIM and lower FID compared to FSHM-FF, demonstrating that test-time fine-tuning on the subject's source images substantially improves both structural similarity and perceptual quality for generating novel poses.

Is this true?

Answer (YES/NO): NO